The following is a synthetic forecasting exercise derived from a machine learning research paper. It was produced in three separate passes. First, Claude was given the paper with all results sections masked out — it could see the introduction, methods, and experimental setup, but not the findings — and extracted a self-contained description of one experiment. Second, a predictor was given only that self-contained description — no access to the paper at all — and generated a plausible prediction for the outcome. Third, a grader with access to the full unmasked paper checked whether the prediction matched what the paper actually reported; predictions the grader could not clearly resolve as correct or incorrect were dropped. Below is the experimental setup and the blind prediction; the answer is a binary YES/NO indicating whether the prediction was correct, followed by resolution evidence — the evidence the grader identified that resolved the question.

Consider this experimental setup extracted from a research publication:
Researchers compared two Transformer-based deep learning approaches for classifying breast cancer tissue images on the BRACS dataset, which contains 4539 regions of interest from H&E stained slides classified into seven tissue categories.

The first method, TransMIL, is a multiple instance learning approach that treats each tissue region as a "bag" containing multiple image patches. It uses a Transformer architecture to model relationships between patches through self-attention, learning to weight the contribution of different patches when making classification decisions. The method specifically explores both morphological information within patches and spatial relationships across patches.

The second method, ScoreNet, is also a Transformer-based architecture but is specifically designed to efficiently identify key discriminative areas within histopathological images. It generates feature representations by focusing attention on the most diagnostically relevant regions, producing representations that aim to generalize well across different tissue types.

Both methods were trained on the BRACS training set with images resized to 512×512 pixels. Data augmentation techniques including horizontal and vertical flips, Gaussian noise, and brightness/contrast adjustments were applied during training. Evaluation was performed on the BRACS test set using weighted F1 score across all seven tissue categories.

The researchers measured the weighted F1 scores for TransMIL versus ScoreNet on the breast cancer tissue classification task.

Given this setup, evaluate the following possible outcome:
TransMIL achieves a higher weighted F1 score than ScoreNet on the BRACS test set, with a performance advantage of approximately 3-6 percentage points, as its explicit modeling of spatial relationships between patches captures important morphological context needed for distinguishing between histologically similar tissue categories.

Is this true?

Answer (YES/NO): NO